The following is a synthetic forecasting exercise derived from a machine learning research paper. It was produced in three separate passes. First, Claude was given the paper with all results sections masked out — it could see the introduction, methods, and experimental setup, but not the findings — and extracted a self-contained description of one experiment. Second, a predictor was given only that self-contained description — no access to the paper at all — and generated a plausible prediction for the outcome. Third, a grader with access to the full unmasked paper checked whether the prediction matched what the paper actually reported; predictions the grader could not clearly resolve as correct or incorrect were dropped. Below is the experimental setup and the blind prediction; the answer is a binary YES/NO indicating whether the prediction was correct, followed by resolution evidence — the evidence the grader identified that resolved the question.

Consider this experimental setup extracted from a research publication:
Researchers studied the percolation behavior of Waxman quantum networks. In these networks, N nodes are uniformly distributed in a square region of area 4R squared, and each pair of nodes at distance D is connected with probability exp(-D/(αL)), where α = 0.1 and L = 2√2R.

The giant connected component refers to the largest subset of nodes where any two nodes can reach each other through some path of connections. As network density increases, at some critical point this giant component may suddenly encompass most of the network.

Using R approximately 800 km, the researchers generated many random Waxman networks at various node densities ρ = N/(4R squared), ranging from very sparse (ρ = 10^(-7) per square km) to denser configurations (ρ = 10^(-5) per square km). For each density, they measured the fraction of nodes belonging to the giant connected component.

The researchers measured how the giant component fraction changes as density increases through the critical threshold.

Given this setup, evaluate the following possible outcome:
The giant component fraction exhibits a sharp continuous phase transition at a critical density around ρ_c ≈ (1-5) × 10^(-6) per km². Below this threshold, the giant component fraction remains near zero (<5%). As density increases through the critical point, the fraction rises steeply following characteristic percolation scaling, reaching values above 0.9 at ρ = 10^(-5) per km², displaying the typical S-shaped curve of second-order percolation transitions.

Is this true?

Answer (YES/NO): NO